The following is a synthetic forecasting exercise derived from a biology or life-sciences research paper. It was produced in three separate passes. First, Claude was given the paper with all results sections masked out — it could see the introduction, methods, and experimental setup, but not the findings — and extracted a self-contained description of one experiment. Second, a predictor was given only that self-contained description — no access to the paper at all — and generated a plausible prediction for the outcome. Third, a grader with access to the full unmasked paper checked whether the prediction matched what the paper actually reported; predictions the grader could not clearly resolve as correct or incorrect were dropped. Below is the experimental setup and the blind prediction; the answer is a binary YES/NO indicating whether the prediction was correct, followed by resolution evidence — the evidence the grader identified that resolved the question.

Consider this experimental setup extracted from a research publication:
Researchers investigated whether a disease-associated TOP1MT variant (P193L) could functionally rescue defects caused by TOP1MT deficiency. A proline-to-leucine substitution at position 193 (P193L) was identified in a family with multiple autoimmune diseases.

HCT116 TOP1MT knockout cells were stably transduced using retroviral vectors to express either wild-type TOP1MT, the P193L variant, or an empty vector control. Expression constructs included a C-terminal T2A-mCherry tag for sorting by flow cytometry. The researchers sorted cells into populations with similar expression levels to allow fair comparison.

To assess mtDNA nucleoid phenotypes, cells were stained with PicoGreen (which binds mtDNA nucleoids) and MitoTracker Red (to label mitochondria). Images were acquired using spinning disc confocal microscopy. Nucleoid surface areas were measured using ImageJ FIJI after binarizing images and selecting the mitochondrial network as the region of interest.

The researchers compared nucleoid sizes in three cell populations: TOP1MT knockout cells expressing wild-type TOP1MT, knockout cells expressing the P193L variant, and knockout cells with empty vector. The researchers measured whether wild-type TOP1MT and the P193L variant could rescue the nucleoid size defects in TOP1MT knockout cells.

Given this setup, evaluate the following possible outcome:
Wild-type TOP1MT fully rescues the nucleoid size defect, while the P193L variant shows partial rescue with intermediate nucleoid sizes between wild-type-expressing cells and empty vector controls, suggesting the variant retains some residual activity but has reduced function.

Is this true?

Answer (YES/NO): YES